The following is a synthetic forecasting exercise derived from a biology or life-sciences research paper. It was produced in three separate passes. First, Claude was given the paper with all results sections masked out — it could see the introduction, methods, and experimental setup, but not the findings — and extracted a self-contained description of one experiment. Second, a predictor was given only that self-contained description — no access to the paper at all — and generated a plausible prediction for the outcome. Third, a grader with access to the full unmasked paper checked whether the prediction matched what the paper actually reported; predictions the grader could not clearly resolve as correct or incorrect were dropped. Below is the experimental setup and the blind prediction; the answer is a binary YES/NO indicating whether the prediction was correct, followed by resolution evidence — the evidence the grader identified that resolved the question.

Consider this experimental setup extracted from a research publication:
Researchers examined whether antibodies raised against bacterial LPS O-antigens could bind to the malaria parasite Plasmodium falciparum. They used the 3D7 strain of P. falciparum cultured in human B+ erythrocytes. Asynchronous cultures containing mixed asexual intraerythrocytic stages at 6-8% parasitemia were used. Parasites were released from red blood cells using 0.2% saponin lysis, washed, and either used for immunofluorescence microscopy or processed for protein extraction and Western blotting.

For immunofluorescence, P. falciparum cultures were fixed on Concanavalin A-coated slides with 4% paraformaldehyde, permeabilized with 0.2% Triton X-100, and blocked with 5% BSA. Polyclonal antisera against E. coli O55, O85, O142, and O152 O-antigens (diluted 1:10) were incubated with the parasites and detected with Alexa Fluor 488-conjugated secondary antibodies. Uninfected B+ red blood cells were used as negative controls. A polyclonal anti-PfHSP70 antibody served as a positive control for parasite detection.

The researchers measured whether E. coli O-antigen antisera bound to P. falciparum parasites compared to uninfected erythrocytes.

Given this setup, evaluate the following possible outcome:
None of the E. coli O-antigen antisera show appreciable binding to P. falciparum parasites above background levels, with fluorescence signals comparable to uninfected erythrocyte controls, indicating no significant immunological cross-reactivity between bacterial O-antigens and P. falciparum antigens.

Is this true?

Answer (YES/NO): NO